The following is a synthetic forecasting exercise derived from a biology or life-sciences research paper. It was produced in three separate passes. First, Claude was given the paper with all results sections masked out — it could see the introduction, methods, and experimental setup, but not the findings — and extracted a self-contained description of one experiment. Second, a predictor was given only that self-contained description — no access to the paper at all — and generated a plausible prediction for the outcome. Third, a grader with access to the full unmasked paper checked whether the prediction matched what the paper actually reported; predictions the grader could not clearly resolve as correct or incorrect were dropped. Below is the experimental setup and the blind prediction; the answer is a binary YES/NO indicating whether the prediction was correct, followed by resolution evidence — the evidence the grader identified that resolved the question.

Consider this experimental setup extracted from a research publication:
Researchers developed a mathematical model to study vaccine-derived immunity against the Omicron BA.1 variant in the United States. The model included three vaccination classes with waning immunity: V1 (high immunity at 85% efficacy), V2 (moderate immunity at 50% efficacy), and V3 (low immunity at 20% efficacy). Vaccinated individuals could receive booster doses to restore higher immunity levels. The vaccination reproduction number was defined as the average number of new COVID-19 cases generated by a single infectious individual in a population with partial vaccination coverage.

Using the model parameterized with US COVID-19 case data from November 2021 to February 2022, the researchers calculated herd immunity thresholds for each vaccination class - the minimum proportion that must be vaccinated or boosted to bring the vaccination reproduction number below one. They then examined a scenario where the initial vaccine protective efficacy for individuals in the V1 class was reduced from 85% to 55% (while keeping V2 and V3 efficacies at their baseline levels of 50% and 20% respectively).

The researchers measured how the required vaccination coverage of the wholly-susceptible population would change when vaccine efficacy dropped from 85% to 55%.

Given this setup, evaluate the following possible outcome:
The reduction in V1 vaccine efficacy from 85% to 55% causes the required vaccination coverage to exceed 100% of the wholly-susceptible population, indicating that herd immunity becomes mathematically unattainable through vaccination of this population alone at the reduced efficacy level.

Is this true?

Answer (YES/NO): NO